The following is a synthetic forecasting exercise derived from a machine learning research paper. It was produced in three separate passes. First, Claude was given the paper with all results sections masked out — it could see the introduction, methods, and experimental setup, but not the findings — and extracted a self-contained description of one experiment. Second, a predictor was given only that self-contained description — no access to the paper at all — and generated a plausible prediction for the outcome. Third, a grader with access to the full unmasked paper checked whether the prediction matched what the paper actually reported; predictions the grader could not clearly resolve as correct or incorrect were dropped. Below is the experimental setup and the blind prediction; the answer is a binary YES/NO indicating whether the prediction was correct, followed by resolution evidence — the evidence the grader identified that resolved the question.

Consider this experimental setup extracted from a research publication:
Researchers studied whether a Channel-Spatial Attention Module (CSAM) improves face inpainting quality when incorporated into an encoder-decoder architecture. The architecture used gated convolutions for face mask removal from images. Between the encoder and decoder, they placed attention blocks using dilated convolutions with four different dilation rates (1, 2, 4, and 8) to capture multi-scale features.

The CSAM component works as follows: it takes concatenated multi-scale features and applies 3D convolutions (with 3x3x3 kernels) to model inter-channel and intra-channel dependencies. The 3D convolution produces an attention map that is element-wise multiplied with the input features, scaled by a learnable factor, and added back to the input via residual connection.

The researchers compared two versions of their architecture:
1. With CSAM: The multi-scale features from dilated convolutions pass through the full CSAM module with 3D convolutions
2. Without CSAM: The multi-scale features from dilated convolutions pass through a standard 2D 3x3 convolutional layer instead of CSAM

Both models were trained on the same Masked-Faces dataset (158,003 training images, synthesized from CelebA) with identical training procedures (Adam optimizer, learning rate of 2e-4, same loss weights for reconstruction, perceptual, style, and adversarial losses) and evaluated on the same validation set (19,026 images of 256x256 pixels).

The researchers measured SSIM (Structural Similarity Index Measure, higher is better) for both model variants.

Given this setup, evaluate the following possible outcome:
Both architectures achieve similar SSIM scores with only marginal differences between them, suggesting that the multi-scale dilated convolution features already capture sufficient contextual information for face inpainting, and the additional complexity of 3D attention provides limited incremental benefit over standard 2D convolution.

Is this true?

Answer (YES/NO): YES